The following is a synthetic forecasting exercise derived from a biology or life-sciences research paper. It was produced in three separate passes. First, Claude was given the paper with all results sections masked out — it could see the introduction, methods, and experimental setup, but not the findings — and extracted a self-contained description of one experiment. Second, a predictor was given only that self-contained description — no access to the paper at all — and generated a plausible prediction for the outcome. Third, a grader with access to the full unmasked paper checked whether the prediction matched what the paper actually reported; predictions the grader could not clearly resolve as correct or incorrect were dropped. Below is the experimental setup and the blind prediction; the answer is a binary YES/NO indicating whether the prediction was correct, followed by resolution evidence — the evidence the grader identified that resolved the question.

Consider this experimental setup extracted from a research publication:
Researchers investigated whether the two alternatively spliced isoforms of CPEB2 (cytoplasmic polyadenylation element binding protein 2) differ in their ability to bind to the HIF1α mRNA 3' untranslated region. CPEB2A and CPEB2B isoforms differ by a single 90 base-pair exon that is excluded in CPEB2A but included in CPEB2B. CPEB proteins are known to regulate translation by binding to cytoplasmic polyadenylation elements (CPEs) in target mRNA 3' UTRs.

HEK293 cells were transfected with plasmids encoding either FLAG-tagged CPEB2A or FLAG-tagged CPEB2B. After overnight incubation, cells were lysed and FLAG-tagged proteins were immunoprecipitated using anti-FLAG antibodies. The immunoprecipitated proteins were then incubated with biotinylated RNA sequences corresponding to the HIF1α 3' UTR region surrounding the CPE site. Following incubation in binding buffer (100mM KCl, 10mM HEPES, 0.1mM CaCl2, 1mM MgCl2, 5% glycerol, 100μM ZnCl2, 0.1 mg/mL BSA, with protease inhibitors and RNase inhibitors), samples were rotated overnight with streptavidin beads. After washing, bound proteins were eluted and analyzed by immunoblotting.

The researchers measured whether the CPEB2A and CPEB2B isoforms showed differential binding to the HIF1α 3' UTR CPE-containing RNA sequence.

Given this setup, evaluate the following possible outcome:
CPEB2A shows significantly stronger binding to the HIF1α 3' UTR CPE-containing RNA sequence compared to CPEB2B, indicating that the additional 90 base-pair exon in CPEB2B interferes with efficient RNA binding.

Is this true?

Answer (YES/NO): YES